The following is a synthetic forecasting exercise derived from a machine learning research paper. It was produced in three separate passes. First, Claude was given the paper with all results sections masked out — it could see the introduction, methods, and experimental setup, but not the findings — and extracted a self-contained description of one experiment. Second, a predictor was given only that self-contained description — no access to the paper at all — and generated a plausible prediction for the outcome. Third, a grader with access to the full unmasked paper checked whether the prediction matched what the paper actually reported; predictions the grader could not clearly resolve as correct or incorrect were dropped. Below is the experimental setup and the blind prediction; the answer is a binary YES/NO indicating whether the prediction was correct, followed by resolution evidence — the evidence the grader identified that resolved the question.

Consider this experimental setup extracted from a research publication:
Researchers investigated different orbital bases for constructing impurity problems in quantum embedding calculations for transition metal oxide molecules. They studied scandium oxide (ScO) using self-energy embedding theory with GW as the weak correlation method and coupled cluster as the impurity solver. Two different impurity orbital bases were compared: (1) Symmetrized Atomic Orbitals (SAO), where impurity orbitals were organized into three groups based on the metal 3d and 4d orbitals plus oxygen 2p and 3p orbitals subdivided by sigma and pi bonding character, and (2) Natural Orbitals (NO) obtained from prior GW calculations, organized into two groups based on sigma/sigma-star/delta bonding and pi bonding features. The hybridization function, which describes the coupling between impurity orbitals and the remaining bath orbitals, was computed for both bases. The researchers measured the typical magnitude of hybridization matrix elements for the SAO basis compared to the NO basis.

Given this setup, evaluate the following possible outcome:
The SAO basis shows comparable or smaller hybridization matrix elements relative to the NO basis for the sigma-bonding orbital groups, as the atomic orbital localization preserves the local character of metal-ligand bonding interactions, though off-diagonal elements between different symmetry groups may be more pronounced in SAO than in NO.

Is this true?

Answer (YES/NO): NO